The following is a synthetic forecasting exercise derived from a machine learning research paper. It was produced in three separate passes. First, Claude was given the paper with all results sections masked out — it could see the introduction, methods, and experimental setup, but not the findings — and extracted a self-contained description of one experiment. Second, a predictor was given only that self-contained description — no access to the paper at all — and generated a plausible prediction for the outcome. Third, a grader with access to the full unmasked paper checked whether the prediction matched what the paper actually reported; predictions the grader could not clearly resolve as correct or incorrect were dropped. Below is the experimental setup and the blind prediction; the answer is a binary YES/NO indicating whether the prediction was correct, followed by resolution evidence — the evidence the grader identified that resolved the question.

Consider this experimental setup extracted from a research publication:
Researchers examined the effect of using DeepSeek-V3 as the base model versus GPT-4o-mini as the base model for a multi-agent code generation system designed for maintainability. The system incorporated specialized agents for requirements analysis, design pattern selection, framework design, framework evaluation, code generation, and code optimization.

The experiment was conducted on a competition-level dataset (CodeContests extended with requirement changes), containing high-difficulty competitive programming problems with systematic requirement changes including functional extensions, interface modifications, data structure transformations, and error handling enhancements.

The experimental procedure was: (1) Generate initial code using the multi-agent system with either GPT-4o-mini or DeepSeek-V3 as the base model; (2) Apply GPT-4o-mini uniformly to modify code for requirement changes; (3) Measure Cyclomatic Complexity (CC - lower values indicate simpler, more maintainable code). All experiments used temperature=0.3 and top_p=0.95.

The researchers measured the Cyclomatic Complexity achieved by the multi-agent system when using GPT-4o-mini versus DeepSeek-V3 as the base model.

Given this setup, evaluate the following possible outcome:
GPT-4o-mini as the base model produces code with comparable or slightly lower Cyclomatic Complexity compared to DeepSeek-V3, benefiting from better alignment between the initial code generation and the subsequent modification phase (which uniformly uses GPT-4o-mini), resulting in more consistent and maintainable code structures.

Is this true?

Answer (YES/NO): NO